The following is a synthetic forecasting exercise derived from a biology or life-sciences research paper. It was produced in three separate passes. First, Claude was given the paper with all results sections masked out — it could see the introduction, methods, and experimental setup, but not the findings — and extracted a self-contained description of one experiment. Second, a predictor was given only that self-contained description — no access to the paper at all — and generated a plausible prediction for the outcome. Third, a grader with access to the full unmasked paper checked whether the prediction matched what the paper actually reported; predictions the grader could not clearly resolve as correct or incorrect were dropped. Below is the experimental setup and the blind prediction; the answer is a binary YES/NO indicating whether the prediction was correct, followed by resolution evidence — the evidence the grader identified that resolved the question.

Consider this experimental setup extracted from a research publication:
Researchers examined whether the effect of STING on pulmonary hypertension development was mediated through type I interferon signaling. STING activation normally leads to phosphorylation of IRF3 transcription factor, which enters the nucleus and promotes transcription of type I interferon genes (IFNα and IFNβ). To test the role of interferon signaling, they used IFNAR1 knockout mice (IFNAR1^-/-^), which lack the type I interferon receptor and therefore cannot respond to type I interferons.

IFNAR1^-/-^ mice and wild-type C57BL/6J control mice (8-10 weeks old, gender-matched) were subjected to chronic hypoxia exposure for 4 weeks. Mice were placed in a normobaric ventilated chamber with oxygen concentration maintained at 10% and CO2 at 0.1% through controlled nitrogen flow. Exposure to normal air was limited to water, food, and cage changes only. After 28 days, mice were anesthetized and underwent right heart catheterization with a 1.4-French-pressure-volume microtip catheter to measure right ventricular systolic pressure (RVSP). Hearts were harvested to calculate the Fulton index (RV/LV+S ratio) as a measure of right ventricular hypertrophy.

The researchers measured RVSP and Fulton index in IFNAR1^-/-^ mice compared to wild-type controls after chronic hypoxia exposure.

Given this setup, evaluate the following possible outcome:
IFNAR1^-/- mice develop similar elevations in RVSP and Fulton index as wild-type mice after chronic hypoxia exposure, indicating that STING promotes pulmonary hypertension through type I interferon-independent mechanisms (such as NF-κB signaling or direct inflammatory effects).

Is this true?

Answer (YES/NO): YES